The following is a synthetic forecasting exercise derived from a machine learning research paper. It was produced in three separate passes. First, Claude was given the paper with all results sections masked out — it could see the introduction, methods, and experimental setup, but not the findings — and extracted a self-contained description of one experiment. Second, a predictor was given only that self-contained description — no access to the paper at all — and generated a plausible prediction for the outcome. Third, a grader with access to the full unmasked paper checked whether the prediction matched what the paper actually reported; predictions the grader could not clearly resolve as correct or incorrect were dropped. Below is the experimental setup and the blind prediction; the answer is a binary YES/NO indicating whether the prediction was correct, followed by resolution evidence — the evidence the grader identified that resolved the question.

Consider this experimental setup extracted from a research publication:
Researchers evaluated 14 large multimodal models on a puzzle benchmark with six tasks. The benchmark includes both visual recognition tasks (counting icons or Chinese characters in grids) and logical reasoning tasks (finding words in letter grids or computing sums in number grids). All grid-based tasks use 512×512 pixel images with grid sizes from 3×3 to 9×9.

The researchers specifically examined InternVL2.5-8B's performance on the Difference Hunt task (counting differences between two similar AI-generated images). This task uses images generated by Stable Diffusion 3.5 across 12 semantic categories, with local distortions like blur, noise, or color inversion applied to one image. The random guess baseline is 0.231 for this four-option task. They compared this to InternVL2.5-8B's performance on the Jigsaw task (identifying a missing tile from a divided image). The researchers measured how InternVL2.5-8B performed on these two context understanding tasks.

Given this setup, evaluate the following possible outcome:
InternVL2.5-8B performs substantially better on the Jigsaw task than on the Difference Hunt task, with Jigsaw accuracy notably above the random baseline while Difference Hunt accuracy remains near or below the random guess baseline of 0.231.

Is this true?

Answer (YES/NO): NO